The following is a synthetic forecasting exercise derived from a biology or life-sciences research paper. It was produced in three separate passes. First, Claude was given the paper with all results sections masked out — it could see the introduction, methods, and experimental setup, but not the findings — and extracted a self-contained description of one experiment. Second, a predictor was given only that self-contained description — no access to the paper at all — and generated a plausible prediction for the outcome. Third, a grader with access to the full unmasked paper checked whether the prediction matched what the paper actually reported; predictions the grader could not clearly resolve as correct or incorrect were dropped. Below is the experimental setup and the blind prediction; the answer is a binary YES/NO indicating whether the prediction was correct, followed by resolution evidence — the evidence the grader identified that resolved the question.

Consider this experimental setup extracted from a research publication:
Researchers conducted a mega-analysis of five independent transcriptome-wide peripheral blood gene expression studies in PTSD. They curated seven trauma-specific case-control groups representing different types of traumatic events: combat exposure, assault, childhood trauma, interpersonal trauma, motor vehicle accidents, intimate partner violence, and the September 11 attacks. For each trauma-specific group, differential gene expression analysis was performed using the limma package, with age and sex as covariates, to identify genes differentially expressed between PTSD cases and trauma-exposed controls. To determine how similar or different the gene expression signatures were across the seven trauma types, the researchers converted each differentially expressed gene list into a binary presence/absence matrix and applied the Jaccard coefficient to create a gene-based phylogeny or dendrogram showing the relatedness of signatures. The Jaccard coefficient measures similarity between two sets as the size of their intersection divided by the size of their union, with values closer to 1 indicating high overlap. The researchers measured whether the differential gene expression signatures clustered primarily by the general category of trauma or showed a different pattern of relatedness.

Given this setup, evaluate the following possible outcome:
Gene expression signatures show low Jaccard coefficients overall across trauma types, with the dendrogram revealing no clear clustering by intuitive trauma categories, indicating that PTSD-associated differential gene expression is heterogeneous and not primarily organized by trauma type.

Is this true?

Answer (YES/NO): NO